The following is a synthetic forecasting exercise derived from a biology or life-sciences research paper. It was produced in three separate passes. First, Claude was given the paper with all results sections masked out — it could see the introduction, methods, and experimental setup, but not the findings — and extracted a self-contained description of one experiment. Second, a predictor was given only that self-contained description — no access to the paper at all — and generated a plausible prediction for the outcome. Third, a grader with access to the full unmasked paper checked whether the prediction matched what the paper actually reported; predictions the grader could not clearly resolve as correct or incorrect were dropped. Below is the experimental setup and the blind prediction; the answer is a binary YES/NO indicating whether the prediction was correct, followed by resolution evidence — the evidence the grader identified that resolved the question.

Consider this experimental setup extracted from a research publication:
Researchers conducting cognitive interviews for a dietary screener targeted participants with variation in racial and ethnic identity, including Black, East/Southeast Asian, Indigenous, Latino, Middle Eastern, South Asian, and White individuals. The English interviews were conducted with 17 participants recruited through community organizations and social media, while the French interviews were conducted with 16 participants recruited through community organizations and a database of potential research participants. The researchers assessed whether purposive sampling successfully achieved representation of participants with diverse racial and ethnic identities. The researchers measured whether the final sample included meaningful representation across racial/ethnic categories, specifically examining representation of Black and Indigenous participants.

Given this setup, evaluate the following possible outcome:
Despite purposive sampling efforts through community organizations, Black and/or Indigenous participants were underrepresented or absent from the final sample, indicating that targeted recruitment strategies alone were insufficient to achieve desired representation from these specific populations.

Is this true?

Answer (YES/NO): YES